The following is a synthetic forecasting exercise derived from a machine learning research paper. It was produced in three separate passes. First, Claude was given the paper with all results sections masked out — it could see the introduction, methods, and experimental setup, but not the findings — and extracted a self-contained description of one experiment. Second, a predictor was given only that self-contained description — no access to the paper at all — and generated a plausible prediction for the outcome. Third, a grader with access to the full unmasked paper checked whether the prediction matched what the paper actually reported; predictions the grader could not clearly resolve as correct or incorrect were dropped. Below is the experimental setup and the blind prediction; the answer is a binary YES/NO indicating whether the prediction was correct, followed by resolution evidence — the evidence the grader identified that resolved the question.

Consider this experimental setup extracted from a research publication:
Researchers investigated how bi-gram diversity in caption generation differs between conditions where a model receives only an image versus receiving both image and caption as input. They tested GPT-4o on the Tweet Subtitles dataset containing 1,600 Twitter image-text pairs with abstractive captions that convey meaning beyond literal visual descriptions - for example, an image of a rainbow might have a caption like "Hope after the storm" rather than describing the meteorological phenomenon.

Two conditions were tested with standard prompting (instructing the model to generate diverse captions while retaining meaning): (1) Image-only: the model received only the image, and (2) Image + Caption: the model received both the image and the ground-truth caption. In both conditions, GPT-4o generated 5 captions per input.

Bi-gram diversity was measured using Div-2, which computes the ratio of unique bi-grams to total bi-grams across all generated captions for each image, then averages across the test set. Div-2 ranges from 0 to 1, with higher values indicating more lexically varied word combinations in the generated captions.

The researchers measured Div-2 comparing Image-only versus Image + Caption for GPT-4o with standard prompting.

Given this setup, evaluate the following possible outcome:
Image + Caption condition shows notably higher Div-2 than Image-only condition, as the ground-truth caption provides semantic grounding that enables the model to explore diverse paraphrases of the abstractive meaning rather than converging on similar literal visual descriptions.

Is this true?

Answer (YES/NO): NO